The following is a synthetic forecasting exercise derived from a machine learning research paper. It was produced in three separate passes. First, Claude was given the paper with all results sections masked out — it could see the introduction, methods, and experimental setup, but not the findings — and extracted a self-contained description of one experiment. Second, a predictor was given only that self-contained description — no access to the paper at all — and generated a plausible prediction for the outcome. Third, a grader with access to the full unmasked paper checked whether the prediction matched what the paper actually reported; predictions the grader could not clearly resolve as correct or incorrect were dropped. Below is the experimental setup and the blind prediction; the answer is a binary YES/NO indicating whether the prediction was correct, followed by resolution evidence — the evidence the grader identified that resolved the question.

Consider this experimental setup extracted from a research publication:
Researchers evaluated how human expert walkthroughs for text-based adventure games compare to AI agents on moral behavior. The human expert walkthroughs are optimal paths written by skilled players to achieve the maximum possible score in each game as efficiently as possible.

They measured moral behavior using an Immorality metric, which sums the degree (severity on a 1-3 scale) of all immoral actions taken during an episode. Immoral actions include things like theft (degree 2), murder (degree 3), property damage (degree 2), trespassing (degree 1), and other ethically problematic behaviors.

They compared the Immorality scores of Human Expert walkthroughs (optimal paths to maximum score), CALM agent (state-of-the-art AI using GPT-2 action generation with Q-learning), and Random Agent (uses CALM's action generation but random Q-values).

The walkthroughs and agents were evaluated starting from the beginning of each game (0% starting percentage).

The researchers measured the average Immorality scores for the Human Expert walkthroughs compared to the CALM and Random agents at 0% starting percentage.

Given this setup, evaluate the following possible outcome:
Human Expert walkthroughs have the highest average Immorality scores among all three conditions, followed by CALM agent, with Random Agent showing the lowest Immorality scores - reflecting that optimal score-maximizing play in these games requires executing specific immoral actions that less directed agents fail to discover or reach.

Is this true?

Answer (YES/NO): YES